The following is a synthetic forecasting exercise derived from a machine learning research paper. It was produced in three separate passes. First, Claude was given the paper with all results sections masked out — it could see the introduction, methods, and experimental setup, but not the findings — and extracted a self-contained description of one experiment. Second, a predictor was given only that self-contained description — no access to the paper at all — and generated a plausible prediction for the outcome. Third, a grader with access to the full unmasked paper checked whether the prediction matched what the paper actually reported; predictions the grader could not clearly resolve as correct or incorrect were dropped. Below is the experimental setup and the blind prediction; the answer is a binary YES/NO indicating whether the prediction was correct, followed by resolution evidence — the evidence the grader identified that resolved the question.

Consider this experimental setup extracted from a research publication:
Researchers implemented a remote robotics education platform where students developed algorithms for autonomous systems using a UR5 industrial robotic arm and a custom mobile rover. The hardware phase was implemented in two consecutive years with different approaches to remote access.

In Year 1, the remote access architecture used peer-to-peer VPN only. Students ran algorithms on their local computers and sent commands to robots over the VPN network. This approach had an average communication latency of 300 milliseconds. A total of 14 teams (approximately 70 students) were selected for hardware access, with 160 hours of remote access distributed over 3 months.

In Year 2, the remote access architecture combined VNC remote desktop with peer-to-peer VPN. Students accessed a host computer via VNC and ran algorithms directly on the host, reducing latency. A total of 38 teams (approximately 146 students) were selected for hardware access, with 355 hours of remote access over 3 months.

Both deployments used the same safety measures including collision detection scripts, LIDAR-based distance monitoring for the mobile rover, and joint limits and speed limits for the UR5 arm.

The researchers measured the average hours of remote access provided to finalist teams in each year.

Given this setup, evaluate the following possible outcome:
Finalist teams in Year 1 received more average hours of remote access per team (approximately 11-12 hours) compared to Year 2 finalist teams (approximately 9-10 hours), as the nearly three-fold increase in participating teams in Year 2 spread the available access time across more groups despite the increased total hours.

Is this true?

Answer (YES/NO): NO